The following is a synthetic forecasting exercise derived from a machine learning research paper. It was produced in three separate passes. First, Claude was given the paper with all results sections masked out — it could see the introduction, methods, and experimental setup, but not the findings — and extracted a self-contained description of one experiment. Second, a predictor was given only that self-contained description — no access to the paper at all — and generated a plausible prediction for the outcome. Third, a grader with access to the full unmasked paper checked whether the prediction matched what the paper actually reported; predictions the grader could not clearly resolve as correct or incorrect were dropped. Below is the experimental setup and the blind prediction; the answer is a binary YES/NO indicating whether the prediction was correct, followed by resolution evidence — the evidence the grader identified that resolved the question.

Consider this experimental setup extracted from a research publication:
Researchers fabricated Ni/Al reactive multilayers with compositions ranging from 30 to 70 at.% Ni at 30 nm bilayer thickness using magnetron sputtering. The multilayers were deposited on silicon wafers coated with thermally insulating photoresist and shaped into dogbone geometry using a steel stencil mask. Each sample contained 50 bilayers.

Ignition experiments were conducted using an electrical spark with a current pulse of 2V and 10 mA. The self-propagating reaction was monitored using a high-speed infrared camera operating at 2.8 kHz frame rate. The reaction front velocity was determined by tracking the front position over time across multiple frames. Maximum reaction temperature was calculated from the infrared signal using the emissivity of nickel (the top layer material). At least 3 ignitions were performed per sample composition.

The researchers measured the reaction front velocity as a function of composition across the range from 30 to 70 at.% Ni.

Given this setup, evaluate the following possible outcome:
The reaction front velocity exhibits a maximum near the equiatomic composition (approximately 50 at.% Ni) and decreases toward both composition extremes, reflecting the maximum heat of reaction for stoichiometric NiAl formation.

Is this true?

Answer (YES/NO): NO